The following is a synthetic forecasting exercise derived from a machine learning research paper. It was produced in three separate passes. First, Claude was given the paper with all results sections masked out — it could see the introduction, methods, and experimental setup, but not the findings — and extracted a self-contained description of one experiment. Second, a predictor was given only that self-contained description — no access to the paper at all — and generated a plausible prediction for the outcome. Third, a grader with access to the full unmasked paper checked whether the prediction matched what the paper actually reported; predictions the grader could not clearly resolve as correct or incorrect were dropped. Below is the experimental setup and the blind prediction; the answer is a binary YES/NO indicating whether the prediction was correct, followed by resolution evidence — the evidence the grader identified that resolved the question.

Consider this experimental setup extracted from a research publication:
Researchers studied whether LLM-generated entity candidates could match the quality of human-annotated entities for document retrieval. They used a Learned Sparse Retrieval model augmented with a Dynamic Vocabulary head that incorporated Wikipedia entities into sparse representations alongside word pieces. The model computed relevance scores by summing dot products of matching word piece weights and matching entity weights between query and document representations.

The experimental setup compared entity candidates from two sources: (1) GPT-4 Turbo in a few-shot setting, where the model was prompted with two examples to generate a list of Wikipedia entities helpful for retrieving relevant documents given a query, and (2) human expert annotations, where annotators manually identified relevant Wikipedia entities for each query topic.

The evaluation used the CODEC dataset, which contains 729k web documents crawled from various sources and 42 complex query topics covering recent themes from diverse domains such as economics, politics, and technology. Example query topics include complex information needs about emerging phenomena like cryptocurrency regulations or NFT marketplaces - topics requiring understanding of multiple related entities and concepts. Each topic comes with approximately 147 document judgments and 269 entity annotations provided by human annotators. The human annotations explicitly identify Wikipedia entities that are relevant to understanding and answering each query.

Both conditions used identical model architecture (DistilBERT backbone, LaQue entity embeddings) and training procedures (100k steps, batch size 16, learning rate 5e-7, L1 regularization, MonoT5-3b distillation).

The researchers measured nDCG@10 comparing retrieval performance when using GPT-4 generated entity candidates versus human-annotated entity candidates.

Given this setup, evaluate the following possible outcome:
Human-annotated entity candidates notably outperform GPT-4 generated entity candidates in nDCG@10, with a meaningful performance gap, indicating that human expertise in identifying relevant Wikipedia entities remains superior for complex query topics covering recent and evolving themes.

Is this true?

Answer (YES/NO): NO